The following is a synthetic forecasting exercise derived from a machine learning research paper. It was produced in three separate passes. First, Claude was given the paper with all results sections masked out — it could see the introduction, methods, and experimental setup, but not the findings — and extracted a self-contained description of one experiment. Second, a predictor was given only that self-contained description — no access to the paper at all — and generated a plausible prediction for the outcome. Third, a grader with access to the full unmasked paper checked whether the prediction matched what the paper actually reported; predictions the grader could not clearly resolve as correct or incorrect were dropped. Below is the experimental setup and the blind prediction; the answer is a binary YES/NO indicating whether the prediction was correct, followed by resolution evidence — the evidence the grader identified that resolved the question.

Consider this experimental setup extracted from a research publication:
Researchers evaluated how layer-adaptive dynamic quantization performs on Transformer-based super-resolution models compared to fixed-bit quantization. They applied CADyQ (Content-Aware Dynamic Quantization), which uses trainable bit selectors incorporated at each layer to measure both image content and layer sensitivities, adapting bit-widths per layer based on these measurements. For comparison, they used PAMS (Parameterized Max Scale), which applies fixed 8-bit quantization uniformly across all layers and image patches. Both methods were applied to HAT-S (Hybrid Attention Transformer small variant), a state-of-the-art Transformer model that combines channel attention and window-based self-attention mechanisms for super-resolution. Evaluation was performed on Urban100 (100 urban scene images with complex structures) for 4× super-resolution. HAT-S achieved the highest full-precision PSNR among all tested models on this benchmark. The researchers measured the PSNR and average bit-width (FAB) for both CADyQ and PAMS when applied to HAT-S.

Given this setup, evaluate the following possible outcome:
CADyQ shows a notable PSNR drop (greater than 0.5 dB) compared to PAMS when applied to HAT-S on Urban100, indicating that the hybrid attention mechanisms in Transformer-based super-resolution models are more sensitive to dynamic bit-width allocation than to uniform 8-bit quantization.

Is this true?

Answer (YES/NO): YES